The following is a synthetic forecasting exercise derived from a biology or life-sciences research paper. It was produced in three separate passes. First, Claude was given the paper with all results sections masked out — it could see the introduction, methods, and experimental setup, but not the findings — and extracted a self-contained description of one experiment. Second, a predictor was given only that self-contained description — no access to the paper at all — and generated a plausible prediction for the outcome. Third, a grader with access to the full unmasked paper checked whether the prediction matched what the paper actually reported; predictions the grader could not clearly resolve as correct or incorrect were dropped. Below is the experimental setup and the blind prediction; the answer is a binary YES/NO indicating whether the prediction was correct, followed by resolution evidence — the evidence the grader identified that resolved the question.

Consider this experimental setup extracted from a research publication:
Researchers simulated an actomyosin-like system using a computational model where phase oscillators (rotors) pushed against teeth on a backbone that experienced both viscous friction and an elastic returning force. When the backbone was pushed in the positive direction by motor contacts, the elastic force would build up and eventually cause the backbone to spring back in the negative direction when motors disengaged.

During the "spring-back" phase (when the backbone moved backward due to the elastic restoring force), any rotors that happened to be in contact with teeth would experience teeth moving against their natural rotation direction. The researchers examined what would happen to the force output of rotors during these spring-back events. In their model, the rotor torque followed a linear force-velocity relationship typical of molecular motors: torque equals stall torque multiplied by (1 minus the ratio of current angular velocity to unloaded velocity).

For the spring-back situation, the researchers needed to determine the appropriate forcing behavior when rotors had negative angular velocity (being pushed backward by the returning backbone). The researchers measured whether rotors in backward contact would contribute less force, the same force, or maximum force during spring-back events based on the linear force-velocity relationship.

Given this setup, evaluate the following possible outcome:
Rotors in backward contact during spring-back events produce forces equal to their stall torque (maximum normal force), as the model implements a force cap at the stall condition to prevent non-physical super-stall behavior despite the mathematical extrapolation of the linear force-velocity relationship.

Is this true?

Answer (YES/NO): YES